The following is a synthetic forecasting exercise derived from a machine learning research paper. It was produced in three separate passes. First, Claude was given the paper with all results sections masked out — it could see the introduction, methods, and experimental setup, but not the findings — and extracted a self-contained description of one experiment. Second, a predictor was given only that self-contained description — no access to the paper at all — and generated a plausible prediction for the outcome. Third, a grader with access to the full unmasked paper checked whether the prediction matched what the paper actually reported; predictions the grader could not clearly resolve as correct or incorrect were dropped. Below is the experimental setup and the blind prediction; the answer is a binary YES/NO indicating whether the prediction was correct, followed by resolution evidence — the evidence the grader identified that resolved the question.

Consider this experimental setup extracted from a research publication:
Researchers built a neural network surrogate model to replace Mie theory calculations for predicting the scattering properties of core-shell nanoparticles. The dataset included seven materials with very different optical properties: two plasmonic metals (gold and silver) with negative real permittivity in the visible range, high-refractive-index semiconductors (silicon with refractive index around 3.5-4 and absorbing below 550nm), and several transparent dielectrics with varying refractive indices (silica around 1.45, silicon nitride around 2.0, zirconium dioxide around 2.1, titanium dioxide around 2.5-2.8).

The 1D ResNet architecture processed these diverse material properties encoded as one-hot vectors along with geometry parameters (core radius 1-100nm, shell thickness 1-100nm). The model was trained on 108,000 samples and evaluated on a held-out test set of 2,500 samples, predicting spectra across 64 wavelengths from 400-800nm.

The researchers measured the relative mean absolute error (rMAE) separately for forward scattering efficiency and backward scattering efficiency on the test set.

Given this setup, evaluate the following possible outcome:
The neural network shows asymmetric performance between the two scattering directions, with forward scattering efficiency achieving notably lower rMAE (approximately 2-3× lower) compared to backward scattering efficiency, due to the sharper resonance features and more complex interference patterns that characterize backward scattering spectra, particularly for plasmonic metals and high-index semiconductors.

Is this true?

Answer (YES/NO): NO